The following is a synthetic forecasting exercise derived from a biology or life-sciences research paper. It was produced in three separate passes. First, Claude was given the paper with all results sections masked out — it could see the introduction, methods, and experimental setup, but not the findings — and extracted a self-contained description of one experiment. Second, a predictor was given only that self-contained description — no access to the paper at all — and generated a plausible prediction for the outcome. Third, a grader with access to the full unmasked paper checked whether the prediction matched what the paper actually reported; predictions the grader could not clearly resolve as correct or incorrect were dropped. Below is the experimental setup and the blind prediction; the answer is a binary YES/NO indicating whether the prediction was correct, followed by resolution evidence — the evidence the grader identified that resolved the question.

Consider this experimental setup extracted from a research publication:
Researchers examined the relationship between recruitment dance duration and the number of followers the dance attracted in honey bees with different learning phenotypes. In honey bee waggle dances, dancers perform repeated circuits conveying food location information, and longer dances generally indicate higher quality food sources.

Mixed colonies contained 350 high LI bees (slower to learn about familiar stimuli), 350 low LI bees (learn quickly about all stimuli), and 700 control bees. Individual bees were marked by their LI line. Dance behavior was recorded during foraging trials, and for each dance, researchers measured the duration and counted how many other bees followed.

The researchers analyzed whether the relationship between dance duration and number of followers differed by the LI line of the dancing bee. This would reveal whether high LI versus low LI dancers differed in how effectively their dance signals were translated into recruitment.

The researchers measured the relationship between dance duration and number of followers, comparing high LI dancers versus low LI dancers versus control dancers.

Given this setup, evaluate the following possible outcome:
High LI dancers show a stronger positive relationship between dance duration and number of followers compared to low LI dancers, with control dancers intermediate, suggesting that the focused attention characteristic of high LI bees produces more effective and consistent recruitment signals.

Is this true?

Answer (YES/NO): NO